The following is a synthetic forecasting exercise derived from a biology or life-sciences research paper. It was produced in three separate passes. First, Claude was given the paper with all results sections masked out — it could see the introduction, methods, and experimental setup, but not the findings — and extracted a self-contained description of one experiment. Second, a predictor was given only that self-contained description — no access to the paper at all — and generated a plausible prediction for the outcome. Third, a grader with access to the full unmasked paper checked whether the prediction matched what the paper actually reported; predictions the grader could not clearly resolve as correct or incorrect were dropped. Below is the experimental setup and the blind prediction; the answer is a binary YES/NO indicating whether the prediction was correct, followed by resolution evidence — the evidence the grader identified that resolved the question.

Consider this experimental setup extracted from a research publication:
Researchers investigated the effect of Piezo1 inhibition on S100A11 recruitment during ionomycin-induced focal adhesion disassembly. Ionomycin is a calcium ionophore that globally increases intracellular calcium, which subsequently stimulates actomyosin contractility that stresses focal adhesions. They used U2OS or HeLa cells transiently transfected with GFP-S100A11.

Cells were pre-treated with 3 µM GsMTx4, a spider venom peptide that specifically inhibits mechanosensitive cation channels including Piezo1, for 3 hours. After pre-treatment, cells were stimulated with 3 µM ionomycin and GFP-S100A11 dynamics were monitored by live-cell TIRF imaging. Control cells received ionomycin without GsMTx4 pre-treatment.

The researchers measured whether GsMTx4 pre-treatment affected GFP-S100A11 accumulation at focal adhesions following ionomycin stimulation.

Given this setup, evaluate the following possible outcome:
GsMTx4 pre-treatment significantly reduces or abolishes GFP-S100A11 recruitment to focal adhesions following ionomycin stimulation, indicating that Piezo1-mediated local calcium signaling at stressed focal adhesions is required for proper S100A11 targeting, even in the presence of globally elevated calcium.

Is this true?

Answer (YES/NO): YES